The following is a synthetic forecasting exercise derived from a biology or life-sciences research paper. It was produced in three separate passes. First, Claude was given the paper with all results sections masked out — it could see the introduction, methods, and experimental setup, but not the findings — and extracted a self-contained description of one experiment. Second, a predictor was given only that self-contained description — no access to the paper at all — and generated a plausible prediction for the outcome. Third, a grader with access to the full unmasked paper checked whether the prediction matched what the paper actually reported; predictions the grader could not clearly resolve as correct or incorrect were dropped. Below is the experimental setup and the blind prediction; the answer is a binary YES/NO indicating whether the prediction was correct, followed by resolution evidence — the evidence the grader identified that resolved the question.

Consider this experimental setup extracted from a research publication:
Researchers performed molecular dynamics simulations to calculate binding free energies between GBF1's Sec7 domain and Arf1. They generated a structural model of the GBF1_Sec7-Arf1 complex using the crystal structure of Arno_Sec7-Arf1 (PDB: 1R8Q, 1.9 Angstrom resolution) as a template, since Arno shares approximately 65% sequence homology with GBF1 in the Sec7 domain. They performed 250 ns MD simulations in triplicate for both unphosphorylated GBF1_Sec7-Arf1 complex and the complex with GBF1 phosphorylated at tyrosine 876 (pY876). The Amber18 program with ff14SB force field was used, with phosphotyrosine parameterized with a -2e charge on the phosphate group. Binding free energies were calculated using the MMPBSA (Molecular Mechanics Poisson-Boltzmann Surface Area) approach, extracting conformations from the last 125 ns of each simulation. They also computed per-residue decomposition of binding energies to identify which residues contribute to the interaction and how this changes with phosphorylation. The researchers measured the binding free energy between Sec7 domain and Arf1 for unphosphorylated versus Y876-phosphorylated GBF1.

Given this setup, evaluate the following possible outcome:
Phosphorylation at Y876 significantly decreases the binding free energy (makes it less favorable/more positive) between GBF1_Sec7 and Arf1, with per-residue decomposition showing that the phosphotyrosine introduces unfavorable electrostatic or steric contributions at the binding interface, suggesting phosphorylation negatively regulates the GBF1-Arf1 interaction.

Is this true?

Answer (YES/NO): NO